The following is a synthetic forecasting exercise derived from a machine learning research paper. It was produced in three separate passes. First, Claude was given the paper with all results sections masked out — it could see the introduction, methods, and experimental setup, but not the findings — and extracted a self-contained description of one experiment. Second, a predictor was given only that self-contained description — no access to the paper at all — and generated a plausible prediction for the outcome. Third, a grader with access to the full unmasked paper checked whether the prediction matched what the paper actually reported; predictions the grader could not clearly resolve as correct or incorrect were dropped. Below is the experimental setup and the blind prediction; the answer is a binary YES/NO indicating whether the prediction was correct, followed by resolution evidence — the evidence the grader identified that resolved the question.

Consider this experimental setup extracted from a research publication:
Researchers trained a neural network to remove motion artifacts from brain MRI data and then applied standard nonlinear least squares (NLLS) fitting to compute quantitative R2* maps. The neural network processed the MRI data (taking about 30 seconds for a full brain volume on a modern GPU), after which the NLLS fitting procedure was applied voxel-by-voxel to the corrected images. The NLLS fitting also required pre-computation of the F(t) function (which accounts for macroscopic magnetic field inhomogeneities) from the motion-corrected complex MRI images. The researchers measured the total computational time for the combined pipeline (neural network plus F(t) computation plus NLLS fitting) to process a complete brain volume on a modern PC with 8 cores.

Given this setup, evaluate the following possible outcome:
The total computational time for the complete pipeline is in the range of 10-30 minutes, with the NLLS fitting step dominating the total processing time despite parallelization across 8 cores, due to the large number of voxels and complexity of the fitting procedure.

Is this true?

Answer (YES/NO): NO